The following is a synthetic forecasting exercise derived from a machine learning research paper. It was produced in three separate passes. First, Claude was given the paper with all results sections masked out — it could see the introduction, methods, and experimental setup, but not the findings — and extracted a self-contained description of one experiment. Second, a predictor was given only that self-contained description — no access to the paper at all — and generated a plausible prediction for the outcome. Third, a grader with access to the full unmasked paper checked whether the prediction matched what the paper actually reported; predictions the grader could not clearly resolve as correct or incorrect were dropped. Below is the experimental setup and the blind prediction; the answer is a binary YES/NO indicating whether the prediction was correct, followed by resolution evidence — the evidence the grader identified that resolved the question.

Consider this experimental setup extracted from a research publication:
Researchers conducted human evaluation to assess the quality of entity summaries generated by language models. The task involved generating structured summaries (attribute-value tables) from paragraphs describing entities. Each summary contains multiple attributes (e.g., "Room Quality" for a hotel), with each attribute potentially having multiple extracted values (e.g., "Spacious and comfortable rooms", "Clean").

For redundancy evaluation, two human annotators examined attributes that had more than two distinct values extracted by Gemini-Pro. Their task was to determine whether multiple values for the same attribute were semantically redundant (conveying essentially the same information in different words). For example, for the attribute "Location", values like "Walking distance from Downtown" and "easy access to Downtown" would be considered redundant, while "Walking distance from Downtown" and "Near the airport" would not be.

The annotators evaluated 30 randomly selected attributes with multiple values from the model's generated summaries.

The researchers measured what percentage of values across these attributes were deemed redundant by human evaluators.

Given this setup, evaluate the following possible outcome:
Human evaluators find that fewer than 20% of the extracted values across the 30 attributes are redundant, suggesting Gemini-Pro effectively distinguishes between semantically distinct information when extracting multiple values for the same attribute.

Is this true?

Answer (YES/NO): NO